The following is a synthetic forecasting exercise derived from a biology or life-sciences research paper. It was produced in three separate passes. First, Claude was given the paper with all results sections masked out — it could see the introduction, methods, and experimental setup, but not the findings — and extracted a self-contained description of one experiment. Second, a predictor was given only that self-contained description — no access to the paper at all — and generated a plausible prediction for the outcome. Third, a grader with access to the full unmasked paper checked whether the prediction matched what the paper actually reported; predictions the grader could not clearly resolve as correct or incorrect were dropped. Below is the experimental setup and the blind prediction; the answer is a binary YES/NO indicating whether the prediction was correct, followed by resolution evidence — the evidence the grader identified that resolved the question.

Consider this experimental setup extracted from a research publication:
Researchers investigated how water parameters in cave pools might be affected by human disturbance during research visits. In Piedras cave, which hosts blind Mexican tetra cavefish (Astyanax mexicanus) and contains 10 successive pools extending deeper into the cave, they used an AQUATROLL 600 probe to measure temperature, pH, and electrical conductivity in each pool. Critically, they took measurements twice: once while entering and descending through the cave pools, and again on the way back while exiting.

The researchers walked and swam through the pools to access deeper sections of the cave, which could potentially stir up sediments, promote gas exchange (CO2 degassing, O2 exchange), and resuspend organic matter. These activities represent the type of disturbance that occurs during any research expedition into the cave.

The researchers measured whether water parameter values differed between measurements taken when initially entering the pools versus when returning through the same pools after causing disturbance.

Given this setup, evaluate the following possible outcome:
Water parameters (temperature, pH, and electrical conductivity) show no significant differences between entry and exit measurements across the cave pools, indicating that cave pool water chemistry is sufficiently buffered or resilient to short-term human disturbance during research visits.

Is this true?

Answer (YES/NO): NO